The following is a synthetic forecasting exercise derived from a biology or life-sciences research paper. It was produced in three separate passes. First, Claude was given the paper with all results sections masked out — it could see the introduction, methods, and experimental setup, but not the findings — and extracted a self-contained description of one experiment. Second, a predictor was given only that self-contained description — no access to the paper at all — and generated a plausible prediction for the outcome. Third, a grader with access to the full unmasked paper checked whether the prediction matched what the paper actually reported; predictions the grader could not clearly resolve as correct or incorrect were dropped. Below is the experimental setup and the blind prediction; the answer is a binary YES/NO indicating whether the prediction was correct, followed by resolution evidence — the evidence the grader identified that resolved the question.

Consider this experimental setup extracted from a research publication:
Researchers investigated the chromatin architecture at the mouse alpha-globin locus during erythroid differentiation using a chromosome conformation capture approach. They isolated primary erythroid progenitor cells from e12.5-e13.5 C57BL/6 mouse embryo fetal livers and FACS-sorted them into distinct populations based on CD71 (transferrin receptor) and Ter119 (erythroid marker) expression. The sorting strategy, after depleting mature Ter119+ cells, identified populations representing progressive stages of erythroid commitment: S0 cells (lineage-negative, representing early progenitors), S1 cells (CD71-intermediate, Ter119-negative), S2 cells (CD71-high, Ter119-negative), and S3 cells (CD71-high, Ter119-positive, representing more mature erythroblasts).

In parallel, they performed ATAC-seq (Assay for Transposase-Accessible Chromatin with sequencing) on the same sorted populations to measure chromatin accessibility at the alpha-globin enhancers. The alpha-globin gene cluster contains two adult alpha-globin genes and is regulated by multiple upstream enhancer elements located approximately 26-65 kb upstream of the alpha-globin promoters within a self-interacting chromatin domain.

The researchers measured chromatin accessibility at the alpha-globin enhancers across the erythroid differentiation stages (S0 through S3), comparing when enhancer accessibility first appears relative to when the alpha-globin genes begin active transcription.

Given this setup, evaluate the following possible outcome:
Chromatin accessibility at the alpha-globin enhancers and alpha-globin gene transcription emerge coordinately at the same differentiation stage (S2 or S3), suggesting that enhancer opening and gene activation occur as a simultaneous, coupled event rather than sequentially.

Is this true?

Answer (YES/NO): NO